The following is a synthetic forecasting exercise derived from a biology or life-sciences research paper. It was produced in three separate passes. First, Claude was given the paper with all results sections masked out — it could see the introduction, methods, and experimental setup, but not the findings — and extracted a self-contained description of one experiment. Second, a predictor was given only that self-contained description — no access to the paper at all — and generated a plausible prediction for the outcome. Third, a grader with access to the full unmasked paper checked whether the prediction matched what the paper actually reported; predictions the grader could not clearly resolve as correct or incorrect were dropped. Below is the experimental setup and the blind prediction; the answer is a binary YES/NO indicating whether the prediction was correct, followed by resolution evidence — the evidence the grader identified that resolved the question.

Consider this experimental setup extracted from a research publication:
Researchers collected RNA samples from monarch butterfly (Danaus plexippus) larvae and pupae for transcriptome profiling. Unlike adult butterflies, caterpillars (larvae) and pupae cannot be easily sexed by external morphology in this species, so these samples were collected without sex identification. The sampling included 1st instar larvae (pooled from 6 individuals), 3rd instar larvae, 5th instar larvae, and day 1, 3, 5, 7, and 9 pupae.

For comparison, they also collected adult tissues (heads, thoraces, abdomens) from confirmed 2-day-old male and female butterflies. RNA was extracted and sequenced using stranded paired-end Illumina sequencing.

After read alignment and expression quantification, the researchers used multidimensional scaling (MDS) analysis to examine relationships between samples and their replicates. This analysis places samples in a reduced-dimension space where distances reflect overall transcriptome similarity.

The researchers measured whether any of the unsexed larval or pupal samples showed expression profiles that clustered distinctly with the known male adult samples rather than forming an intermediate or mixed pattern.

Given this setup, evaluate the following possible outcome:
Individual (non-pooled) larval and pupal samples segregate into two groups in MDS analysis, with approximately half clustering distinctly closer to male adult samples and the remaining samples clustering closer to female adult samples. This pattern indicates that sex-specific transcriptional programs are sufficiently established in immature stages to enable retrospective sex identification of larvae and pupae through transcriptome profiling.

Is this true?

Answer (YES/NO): NO